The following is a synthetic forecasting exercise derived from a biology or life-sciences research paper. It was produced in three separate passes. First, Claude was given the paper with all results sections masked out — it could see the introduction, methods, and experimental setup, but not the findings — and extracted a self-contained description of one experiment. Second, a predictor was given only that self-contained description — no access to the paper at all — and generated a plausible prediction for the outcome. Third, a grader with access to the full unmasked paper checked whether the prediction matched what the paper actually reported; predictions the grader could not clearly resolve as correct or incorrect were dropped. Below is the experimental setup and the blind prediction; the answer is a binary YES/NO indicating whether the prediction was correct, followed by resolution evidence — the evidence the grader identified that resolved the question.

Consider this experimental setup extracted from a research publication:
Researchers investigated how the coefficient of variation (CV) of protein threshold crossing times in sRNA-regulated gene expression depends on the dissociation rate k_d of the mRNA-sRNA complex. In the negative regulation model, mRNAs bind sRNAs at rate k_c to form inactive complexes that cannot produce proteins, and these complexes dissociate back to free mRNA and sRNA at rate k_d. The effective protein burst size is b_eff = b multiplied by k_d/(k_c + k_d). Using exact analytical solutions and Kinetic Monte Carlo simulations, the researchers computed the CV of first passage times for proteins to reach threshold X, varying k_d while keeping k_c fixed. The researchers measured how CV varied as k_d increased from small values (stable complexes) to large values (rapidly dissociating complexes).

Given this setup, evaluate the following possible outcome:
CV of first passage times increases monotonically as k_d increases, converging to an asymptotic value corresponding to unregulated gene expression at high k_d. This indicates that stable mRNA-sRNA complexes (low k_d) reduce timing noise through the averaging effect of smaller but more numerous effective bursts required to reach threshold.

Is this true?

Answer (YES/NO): NO